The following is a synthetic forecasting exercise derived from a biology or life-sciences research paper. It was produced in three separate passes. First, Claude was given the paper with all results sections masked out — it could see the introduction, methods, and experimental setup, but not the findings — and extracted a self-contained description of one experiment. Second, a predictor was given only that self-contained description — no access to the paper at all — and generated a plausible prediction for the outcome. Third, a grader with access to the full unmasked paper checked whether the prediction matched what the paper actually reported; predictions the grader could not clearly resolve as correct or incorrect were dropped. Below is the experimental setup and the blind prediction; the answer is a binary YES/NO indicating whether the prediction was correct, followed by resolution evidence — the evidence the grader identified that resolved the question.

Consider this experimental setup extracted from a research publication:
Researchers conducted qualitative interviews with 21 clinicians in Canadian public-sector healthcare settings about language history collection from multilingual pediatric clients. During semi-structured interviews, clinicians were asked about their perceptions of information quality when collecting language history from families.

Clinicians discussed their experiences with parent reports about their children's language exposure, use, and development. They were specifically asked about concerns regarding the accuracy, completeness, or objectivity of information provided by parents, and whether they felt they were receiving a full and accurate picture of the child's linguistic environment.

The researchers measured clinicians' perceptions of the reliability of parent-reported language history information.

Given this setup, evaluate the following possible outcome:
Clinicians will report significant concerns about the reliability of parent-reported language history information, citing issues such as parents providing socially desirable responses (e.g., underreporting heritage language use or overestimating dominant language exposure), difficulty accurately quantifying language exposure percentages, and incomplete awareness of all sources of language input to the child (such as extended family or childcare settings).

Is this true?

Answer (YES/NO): YES